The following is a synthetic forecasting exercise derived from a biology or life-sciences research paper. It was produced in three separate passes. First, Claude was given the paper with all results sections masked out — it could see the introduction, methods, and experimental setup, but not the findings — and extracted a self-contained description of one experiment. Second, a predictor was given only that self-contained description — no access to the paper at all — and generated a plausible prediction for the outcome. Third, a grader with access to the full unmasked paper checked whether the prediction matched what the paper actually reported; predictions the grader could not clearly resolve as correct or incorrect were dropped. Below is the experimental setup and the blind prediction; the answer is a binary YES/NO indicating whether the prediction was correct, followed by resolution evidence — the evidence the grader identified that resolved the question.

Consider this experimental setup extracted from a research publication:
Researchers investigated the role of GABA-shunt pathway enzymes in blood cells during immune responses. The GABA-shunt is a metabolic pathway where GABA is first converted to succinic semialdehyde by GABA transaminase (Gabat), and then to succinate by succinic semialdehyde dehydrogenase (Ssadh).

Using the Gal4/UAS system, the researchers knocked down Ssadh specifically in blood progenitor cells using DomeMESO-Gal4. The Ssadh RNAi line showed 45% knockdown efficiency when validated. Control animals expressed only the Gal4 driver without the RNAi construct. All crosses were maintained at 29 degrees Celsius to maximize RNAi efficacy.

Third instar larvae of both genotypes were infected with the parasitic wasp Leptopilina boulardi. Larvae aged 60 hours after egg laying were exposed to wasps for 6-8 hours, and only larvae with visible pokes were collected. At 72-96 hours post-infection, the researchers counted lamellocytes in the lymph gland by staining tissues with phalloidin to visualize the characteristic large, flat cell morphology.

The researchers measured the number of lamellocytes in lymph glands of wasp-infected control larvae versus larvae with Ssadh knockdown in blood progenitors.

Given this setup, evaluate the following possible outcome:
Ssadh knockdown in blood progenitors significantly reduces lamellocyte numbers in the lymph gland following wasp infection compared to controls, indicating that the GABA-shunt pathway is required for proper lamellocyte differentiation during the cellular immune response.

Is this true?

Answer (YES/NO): YES